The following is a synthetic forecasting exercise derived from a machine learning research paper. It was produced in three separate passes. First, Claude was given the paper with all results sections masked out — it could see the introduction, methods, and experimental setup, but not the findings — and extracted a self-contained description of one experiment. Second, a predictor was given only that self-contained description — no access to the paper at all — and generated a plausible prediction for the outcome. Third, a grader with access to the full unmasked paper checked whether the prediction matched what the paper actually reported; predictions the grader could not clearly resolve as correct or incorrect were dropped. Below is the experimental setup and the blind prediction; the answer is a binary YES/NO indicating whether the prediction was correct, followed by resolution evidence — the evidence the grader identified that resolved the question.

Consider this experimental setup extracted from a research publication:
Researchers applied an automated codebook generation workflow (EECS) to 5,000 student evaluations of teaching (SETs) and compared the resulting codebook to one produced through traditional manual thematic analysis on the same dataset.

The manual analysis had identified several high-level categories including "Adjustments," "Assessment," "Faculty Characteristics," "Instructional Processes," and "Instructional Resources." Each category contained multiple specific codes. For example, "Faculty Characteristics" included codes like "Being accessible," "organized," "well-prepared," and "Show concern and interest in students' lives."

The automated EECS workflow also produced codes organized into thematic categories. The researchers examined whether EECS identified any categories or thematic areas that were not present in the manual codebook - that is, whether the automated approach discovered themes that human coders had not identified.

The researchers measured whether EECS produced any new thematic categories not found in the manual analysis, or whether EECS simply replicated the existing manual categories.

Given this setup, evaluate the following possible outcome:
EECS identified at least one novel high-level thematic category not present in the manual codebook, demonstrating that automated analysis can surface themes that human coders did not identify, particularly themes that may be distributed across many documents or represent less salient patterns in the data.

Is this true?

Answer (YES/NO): YES